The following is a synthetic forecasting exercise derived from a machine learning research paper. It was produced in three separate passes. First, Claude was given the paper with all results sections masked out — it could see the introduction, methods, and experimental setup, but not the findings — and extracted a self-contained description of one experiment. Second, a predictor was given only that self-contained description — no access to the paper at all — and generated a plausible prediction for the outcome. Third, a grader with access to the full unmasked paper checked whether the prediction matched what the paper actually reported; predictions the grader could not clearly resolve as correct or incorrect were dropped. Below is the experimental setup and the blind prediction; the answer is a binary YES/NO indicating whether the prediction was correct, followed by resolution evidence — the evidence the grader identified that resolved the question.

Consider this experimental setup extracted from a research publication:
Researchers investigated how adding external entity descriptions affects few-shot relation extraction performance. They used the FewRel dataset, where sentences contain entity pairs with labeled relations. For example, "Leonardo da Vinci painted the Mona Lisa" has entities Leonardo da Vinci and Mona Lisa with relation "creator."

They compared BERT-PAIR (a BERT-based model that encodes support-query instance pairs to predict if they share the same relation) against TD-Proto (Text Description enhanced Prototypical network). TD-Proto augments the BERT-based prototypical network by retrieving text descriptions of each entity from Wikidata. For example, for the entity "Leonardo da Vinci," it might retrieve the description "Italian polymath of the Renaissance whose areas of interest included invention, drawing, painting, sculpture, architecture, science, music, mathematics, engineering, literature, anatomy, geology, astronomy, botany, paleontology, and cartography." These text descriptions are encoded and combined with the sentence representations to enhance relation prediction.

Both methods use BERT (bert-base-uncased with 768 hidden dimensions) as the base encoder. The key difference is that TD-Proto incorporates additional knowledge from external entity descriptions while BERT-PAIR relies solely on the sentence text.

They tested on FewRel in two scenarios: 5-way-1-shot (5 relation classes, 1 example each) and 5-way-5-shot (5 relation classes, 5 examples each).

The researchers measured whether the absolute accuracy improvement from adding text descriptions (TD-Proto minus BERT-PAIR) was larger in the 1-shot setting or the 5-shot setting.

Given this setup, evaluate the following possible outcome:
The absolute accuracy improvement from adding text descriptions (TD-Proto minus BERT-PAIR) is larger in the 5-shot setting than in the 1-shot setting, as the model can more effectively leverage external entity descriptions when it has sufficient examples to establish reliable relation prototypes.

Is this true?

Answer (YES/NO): YES